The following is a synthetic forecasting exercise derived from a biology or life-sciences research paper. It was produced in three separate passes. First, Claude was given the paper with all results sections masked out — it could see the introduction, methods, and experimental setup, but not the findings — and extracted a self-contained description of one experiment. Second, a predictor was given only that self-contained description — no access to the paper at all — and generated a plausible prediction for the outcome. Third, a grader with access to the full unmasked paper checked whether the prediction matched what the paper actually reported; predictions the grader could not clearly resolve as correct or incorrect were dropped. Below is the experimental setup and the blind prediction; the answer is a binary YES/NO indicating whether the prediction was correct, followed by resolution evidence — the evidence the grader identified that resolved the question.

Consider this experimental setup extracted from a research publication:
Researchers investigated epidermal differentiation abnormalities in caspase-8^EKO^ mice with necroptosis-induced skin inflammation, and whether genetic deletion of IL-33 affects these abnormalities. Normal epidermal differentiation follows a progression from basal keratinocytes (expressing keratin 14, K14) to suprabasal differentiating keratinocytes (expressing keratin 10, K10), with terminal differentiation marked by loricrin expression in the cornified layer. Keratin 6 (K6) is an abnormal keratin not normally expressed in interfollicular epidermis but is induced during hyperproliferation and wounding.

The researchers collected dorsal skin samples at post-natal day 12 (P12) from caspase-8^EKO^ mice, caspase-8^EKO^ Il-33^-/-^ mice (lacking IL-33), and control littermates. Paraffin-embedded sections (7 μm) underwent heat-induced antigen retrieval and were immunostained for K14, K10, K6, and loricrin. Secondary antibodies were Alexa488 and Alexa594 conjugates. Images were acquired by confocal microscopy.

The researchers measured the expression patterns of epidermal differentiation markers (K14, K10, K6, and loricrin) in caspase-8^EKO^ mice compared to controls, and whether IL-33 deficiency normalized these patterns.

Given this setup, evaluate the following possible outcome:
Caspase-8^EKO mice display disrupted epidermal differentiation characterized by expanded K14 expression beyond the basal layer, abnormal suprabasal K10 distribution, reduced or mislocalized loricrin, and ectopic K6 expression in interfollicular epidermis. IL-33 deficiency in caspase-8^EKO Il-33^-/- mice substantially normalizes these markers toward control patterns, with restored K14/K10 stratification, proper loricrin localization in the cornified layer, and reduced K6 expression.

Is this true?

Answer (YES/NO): YES